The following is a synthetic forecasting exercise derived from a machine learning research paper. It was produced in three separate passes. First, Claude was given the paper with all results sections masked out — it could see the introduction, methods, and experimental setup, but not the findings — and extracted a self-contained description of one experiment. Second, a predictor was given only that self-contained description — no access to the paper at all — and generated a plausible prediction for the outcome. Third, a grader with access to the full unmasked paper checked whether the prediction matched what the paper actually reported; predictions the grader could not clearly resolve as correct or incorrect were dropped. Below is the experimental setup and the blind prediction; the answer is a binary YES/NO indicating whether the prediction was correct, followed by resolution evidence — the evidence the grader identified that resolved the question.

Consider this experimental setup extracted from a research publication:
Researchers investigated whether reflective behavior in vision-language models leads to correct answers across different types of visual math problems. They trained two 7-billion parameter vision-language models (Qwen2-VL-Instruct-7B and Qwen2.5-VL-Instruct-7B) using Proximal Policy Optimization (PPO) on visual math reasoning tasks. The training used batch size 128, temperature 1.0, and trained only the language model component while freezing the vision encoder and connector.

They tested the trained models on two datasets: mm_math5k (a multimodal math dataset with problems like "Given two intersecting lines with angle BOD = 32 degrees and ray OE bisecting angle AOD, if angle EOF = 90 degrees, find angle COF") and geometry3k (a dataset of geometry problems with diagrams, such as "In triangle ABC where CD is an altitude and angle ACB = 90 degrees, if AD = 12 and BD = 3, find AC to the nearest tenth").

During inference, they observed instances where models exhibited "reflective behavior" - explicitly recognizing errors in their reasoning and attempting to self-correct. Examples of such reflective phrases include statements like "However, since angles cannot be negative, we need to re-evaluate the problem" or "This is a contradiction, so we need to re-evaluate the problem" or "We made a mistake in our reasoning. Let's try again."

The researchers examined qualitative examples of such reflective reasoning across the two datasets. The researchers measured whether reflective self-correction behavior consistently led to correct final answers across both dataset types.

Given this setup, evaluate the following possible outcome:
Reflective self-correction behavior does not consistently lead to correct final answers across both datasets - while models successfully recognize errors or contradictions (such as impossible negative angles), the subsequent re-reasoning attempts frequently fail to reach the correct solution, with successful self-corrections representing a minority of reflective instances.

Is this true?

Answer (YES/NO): YES